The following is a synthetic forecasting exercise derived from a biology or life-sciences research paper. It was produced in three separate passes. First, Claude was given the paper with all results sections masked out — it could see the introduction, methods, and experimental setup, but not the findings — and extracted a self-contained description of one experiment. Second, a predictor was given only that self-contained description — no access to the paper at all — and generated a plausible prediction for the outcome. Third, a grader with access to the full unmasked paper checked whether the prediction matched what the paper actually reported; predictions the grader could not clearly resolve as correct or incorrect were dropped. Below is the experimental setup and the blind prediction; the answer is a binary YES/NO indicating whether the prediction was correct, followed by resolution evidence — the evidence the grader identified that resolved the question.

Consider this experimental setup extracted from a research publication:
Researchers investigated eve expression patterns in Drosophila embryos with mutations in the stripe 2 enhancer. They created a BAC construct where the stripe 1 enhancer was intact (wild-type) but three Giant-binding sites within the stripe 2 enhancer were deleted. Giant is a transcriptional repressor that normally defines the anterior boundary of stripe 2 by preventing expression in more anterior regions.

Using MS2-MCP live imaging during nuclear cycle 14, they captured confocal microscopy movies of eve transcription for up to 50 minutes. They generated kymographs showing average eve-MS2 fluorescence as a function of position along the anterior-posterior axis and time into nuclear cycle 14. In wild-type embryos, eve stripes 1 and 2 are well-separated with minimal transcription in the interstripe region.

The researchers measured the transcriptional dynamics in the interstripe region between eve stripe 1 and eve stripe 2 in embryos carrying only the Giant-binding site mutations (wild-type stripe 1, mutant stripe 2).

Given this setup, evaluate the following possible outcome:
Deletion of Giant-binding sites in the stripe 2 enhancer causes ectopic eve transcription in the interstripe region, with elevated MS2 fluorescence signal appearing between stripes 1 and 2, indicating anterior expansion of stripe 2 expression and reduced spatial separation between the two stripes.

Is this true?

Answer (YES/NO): NO